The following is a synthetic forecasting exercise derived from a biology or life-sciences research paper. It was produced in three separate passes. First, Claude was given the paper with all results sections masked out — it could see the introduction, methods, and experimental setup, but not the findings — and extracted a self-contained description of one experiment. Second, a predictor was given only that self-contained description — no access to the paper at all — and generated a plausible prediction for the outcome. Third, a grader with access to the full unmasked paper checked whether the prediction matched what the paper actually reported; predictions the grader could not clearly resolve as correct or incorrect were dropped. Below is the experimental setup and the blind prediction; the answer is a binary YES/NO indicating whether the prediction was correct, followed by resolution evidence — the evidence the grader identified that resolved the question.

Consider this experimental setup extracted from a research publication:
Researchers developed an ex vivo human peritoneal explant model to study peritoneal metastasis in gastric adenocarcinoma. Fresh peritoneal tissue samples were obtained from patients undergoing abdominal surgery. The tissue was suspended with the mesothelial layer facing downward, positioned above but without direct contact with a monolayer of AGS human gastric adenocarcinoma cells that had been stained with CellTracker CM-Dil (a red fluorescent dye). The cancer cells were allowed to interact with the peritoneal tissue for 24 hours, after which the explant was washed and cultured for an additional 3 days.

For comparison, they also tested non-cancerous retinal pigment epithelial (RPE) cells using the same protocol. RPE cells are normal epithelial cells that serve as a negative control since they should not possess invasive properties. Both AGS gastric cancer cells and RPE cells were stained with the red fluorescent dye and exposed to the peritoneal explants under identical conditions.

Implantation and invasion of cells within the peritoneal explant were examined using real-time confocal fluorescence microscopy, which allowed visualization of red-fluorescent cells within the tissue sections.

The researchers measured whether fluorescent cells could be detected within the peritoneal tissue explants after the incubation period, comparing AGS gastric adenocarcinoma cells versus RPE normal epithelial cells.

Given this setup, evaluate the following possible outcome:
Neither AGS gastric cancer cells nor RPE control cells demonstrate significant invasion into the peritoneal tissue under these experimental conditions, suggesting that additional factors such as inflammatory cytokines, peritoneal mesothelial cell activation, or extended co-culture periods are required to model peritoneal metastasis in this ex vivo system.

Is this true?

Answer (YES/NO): NO